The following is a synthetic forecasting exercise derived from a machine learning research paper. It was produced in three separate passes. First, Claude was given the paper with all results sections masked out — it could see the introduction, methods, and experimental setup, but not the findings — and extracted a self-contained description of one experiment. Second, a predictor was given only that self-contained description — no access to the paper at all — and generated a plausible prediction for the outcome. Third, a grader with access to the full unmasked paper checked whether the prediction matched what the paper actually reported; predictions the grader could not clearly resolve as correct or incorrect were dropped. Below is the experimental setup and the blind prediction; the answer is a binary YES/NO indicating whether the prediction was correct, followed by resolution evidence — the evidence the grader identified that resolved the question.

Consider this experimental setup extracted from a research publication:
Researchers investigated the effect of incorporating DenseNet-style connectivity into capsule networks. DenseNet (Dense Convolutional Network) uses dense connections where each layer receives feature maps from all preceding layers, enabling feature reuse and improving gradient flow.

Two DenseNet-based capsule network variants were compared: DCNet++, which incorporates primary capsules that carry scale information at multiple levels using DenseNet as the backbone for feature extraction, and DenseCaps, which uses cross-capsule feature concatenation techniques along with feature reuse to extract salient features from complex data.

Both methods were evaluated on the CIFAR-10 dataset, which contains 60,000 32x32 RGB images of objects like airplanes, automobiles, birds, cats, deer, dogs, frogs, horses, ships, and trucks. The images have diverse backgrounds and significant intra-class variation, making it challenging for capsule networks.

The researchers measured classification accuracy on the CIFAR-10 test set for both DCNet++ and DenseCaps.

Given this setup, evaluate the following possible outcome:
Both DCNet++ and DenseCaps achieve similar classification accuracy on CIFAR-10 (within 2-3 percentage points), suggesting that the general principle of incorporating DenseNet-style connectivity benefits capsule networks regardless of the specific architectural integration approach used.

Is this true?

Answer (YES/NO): YES